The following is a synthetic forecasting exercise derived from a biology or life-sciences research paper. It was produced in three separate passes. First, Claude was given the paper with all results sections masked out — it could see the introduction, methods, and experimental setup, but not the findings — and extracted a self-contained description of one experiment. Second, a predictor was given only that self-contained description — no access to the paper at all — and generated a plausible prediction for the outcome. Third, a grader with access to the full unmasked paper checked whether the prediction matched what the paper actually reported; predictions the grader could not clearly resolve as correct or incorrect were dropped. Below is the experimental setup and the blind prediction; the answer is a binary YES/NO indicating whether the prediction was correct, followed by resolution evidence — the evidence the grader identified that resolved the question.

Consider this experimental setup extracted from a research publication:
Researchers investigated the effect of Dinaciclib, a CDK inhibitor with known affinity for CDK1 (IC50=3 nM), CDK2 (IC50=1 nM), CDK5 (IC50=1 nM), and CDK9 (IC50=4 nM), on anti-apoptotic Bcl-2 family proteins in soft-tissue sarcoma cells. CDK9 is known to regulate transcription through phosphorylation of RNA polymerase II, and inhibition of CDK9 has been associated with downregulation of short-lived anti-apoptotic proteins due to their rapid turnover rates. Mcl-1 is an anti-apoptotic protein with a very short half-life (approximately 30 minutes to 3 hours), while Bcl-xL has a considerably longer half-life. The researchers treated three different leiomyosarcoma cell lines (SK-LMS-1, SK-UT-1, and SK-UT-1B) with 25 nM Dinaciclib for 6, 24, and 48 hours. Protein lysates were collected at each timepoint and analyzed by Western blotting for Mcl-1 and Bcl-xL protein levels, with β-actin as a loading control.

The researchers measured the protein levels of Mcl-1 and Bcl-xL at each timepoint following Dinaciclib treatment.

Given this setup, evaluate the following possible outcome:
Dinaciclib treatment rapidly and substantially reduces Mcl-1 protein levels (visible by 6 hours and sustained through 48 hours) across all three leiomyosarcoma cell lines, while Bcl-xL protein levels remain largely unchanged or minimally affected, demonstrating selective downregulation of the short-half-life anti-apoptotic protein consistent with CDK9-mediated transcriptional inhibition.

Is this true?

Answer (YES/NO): YES